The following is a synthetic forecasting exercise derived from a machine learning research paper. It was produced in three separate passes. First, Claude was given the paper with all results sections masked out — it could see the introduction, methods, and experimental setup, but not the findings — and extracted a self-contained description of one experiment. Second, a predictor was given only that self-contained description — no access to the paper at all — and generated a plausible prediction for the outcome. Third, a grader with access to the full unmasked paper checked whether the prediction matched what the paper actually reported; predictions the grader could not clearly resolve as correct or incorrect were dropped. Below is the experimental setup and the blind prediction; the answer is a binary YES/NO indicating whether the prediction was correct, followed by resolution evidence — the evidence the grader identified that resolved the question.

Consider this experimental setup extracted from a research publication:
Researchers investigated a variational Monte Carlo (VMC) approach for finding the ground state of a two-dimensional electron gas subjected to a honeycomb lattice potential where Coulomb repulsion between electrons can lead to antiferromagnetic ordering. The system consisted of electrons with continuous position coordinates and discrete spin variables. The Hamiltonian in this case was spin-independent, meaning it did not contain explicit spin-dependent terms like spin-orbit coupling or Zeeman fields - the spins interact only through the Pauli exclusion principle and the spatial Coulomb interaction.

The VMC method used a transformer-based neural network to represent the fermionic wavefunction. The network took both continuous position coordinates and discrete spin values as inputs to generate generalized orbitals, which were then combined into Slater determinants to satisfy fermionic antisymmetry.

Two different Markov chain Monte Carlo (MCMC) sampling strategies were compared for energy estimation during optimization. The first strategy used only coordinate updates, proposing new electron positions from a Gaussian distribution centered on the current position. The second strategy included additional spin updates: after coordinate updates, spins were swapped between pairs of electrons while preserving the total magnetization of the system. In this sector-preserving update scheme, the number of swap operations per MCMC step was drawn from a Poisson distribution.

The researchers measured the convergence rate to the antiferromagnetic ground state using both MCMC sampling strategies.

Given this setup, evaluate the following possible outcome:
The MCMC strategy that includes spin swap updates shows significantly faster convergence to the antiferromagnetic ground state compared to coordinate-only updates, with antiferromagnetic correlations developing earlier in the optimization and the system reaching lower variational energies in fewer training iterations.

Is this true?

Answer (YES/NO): YES